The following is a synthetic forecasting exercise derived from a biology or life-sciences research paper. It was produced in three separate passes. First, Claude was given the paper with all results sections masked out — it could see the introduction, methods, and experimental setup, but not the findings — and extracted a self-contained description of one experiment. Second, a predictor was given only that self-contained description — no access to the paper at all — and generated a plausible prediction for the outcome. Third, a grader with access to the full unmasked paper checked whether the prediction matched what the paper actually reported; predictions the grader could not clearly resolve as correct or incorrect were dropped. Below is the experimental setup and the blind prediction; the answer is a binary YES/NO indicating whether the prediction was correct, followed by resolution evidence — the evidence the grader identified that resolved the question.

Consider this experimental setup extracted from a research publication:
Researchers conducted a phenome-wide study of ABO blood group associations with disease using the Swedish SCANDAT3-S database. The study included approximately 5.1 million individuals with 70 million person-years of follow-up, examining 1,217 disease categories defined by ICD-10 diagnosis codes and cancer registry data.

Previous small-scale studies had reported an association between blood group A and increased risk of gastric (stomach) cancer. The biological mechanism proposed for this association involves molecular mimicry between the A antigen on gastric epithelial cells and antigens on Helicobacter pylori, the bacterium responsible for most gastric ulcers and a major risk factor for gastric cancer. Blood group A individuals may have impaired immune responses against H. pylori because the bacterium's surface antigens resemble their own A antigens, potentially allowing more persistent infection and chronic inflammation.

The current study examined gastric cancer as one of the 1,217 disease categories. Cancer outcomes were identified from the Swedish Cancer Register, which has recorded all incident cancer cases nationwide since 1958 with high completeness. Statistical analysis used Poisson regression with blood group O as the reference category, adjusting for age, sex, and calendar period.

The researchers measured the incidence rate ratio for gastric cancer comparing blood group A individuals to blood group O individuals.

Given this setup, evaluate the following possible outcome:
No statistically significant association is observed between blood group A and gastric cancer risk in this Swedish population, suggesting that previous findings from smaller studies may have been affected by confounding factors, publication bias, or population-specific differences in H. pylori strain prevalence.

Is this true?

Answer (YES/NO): YES